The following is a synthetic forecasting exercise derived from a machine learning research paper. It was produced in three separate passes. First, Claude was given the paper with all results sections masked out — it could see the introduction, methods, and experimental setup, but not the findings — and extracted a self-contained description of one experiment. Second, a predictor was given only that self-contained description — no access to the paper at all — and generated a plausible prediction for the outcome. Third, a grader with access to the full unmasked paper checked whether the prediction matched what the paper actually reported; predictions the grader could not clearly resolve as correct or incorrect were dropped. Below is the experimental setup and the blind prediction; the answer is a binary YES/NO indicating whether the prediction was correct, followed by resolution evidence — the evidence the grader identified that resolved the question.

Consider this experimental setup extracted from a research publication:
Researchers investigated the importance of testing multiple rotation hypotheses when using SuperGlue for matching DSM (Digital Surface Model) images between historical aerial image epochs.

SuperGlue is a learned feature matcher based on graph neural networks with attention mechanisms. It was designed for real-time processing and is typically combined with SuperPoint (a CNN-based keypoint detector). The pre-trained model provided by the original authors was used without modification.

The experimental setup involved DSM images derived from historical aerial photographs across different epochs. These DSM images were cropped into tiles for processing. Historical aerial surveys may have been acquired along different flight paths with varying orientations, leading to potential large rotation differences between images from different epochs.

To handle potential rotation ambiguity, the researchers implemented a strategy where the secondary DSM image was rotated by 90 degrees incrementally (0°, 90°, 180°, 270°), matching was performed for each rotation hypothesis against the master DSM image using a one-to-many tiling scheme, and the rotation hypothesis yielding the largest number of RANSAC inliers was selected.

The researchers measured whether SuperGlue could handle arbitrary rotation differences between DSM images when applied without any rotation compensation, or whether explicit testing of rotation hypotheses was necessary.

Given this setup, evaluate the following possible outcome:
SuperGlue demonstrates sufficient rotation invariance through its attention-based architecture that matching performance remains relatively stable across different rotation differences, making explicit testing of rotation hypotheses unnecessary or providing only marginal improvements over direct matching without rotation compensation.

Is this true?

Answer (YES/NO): NO